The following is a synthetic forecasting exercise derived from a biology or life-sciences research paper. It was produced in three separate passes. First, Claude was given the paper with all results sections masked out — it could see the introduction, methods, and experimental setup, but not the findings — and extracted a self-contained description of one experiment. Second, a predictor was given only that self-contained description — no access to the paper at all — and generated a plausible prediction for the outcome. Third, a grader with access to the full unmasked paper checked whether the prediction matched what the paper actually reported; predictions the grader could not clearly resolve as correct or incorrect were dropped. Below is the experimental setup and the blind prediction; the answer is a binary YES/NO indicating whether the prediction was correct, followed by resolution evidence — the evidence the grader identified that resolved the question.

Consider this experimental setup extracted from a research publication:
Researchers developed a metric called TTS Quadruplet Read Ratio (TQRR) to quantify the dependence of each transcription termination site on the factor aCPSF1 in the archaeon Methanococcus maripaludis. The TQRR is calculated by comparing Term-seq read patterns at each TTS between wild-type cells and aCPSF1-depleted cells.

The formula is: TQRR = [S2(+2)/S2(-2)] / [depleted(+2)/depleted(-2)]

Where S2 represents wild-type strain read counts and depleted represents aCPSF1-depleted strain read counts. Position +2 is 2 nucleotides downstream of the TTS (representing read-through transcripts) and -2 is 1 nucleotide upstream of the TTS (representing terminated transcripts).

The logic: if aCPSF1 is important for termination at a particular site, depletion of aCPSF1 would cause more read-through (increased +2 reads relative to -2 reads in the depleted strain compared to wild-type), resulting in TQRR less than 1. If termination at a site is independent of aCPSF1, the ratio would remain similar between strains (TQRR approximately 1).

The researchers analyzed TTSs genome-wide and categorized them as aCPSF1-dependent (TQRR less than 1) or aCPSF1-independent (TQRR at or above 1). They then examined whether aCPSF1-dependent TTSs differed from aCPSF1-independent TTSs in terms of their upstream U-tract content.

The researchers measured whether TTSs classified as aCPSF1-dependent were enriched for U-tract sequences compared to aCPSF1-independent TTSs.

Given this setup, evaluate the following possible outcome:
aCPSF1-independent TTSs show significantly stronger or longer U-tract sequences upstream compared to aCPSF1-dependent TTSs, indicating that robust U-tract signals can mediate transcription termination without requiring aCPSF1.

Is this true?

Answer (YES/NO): NO